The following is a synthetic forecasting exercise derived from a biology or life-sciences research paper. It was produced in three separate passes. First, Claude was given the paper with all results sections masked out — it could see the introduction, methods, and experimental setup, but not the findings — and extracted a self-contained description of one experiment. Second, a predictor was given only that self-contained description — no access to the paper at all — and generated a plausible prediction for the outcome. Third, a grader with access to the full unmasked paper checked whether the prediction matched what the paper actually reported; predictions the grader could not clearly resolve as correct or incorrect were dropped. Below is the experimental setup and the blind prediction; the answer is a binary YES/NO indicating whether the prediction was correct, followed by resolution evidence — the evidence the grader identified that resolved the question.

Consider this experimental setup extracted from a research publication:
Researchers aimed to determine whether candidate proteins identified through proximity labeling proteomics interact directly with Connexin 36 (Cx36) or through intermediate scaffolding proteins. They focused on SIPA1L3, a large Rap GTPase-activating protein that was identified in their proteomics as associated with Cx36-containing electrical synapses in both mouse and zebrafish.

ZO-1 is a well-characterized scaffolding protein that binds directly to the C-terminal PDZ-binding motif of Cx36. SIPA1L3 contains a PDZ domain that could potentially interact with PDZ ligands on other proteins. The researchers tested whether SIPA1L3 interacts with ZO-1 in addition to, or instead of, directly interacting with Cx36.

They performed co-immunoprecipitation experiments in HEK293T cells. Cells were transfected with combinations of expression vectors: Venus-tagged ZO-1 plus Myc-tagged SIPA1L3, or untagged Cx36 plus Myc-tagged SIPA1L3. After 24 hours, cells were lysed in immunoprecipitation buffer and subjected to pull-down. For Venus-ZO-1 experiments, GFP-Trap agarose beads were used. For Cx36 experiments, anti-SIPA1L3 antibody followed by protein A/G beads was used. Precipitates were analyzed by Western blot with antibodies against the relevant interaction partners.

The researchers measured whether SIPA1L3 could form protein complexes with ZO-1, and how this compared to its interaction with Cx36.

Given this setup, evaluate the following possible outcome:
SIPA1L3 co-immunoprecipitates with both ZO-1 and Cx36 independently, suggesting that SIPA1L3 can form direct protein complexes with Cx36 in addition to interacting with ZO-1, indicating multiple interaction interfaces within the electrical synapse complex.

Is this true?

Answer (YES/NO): YES